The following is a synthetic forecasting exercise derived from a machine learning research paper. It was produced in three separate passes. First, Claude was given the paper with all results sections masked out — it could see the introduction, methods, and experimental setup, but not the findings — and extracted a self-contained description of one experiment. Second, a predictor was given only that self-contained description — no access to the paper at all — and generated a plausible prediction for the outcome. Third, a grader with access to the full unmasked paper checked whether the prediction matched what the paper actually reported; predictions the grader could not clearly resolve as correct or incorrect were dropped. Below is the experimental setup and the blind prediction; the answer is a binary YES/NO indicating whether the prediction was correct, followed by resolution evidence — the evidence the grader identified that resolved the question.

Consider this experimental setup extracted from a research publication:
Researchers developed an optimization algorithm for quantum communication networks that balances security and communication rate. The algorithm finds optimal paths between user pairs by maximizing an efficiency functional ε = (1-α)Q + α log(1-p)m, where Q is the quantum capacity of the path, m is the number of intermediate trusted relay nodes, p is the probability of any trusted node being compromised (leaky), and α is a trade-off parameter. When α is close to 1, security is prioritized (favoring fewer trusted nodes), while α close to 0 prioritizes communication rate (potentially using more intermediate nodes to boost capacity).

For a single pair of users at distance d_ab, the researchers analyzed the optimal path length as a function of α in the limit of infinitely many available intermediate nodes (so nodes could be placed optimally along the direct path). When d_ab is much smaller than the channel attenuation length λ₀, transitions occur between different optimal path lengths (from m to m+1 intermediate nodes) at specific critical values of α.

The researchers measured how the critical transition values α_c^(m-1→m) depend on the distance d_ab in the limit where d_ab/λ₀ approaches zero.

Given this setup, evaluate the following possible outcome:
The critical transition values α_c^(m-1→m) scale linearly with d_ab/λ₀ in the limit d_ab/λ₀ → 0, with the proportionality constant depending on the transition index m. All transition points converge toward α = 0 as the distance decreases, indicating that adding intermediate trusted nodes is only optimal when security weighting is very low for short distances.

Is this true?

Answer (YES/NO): NO